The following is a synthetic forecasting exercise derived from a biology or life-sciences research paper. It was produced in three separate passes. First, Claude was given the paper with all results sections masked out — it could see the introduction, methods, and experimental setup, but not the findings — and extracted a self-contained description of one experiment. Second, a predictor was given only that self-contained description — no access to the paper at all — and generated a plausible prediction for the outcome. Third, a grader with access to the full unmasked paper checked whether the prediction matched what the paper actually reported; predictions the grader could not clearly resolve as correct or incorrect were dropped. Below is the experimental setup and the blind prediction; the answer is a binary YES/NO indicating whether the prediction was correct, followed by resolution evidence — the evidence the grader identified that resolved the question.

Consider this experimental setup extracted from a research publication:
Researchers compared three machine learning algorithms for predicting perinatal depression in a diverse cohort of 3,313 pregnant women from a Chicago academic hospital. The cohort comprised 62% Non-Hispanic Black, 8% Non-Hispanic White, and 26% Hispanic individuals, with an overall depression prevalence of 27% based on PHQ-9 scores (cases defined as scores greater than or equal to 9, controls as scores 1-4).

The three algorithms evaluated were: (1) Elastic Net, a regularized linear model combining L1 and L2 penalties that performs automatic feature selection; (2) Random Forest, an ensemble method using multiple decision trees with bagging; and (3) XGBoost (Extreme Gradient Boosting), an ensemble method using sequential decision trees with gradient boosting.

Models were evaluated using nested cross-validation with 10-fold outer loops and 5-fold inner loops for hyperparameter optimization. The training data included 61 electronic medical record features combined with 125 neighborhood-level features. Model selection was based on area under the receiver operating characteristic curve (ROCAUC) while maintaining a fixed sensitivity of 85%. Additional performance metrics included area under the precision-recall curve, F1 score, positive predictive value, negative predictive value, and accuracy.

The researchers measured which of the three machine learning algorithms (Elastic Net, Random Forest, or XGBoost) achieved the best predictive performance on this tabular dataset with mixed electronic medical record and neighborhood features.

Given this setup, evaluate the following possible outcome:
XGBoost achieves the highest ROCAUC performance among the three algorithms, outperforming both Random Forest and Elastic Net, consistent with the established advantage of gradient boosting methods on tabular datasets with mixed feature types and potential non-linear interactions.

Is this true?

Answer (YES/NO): NO